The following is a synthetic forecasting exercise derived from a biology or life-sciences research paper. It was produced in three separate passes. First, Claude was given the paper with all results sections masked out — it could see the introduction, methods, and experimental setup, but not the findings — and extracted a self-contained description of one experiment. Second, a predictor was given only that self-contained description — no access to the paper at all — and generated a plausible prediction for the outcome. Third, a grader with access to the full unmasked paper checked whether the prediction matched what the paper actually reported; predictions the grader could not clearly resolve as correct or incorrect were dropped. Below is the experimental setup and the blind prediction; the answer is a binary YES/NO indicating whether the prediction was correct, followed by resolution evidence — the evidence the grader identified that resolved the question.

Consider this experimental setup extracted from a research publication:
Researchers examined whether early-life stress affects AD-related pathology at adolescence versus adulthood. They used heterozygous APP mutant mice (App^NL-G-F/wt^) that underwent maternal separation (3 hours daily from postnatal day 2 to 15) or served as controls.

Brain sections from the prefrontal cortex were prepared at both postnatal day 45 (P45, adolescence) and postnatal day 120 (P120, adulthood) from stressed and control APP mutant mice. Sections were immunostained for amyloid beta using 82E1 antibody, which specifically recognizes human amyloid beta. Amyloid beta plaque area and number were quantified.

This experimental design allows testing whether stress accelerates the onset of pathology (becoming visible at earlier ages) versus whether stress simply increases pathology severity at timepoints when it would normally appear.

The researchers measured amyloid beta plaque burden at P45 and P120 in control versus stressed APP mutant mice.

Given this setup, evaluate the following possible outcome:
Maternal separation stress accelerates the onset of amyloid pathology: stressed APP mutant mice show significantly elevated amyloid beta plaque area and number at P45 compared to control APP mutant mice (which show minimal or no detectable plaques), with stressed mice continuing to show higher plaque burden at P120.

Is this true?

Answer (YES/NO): NO